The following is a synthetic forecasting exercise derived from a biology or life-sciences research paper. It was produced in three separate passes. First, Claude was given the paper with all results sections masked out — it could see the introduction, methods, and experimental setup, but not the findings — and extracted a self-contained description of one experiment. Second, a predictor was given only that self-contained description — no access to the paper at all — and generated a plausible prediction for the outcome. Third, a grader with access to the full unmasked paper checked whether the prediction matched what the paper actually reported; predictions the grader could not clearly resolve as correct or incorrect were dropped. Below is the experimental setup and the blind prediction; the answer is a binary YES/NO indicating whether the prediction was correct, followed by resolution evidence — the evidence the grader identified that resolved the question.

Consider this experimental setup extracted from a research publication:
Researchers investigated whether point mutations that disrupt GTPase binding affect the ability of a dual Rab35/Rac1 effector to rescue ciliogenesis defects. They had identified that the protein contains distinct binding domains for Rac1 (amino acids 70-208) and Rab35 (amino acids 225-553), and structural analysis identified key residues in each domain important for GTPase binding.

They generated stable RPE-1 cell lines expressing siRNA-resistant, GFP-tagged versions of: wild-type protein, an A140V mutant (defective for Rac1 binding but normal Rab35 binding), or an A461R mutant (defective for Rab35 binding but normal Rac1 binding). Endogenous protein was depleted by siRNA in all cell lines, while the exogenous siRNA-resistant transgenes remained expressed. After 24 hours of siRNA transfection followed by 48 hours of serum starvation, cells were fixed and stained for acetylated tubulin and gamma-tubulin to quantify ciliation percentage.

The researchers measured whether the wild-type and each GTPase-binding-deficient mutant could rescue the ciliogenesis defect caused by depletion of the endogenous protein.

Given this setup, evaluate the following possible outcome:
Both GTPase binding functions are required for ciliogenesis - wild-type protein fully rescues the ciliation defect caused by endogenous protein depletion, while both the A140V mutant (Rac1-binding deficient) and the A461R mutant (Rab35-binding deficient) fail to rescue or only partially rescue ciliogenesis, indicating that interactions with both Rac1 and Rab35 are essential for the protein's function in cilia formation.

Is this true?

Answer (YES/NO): YES